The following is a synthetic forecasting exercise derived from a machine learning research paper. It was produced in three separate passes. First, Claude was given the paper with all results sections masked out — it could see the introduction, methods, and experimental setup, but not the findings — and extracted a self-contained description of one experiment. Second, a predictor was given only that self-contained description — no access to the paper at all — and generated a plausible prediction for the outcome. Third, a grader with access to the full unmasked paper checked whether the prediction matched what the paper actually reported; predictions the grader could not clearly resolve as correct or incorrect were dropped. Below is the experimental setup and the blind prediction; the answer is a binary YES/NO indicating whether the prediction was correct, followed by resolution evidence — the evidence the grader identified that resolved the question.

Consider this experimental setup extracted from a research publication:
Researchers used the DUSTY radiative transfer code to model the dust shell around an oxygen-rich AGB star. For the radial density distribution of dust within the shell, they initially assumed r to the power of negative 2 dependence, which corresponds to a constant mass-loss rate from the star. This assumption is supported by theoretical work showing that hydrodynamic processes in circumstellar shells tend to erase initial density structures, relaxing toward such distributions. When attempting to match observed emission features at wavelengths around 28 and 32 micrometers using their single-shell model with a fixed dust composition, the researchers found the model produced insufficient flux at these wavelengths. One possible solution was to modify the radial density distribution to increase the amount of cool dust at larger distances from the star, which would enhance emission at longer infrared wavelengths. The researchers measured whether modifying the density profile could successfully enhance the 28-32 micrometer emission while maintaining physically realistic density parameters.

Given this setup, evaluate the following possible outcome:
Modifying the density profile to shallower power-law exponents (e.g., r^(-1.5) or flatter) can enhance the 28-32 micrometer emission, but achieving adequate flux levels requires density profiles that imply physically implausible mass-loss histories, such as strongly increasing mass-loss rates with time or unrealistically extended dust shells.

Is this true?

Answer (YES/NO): YES